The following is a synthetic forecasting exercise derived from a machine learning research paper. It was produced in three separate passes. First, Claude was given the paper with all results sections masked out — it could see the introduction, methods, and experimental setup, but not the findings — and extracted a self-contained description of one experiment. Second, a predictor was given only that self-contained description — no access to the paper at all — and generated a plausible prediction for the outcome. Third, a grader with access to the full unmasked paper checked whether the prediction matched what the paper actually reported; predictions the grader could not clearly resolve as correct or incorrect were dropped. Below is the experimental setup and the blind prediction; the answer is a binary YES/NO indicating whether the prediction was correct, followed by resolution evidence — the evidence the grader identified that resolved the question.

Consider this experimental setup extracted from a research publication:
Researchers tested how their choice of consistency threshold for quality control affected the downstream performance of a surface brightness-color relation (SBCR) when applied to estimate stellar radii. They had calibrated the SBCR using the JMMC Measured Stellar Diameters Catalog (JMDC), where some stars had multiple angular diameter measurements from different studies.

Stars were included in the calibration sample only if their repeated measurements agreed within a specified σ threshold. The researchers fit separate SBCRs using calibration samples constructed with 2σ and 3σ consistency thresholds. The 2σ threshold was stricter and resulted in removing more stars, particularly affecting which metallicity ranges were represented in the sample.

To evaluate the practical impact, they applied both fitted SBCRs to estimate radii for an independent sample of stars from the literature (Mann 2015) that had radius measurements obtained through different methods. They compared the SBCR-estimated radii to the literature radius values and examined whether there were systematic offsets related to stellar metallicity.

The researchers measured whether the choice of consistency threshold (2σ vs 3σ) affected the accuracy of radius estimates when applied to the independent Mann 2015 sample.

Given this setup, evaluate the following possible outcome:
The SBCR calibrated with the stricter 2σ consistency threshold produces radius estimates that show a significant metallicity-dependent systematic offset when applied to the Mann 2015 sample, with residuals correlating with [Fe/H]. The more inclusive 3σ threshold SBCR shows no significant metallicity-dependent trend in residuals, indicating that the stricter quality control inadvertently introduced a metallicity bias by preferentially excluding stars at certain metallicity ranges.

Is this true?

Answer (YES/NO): YES